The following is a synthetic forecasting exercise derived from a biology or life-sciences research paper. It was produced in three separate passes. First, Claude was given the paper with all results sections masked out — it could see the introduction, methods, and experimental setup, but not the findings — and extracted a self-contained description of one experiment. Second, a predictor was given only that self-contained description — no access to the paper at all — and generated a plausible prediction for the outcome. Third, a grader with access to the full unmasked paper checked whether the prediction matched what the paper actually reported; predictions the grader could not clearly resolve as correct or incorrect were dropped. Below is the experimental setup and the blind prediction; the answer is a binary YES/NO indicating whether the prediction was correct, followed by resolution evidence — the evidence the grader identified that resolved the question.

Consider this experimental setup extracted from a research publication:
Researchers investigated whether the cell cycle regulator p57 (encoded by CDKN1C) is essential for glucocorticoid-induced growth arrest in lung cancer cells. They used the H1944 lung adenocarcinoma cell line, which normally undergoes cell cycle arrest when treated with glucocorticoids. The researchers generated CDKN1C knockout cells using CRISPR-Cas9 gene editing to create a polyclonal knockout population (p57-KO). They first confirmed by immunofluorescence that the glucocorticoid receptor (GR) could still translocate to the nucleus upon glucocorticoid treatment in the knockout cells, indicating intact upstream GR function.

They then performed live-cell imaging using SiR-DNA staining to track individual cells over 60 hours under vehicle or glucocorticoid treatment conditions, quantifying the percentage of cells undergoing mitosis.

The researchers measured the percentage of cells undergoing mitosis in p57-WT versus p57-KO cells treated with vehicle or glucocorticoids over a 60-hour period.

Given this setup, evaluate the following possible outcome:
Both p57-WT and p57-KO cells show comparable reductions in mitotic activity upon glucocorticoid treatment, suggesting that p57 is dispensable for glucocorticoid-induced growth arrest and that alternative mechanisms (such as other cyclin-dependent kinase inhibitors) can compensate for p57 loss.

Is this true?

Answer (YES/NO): NO